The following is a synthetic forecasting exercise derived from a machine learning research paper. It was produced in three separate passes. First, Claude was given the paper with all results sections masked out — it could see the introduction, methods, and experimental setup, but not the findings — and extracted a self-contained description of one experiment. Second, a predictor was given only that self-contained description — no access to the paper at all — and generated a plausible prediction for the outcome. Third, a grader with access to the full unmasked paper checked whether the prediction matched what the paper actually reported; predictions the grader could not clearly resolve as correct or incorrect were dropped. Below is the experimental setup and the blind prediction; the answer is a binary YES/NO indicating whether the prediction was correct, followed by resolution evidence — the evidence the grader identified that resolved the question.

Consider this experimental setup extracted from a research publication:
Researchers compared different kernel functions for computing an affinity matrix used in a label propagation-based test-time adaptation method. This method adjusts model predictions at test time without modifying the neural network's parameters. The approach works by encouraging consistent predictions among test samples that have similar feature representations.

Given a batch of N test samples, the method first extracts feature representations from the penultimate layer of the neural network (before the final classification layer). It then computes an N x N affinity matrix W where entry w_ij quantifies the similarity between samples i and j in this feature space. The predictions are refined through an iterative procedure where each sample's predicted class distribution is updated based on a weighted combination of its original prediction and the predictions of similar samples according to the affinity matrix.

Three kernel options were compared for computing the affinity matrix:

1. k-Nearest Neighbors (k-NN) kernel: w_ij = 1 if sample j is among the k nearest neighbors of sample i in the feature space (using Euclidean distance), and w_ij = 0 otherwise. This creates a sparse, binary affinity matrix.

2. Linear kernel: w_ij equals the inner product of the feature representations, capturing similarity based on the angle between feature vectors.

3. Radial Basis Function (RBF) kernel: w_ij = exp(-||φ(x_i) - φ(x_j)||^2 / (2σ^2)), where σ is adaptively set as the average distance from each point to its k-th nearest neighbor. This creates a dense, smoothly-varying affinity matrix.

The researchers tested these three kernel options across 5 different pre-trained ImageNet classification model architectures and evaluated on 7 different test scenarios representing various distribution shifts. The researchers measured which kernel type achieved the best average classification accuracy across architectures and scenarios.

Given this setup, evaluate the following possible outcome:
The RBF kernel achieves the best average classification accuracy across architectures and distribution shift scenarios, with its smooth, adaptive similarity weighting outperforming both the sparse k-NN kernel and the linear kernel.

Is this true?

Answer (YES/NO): NO